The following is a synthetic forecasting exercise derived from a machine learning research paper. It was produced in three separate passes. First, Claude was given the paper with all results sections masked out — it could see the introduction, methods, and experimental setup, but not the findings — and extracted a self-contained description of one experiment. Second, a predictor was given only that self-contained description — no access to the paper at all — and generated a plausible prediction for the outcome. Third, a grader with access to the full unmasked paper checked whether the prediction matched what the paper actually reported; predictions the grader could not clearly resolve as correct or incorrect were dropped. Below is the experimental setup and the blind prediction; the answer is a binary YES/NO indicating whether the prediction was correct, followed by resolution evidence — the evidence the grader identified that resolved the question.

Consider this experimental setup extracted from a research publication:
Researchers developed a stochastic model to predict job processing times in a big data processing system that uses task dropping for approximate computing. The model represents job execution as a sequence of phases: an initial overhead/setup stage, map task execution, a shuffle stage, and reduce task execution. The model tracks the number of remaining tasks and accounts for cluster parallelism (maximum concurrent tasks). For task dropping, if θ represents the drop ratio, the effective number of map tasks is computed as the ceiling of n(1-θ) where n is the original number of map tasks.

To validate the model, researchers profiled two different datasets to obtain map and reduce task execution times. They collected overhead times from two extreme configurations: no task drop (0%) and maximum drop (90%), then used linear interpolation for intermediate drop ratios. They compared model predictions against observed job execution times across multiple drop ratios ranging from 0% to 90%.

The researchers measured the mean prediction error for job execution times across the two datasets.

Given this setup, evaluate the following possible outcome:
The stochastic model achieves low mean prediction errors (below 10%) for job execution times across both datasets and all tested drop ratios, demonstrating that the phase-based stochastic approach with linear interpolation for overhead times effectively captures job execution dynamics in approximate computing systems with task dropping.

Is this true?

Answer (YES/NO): NO